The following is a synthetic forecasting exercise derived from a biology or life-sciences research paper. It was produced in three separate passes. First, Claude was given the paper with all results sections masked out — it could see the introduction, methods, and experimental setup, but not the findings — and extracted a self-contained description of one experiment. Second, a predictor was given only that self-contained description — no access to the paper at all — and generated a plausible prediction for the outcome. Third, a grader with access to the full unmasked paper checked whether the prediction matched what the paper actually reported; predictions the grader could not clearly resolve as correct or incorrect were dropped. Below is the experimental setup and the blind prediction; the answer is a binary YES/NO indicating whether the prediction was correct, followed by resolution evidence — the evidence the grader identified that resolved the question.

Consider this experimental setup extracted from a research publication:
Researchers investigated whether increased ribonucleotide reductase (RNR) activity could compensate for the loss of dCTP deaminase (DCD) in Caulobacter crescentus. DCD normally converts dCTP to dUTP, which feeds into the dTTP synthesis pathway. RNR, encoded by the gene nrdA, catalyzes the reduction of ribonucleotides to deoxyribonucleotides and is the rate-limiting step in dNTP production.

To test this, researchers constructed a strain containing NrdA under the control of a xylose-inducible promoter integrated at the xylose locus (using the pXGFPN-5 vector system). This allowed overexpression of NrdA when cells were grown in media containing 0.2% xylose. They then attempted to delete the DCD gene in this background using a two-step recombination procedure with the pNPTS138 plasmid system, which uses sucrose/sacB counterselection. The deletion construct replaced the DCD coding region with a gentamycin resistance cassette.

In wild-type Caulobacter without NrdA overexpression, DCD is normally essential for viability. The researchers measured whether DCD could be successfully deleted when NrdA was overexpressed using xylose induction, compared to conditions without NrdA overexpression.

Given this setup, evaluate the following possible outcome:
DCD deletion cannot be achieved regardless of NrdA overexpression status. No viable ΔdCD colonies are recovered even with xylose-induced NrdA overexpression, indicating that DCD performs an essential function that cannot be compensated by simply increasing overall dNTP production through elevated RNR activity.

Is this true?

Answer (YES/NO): NO